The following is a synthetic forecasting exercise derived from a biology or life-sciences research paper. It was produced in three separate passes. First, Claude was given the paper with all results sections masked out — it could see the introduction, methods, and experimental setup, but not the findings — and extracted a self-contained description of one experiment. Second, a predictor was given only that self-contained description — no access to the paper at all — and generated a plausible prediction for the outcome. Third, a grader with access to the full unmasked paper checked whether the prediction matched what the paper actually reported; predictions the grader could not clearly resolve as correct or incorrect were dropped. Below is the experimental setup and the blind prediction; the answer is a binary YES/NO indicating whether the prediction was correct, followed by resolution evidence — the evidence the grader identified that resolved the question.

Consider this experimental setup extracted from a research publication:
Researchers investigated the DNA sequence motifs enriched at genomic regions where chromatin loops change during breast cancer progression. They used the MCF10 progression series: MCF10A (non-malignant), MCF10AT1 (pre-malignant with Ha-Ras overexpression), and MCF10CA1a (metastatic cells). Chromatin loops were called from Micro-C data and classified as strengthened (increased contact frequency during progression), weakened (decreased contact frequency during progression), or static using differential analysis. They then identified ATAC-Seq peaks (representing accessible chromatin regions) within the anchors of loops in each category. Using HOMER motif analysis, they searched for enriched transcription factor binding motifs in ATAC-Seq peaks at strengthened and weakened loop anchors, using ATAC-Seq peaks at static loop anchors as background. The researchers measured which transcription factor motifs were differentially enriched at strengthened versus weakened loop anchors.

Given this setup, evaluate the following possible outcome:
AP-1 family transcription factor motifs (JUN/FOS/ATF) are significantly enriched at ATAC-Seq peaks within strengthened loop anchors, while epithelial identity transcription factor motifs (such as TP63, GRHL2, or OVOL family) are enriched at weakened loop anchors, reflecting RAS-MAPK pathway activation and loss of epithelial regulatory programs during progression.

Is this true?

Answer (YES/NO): NO